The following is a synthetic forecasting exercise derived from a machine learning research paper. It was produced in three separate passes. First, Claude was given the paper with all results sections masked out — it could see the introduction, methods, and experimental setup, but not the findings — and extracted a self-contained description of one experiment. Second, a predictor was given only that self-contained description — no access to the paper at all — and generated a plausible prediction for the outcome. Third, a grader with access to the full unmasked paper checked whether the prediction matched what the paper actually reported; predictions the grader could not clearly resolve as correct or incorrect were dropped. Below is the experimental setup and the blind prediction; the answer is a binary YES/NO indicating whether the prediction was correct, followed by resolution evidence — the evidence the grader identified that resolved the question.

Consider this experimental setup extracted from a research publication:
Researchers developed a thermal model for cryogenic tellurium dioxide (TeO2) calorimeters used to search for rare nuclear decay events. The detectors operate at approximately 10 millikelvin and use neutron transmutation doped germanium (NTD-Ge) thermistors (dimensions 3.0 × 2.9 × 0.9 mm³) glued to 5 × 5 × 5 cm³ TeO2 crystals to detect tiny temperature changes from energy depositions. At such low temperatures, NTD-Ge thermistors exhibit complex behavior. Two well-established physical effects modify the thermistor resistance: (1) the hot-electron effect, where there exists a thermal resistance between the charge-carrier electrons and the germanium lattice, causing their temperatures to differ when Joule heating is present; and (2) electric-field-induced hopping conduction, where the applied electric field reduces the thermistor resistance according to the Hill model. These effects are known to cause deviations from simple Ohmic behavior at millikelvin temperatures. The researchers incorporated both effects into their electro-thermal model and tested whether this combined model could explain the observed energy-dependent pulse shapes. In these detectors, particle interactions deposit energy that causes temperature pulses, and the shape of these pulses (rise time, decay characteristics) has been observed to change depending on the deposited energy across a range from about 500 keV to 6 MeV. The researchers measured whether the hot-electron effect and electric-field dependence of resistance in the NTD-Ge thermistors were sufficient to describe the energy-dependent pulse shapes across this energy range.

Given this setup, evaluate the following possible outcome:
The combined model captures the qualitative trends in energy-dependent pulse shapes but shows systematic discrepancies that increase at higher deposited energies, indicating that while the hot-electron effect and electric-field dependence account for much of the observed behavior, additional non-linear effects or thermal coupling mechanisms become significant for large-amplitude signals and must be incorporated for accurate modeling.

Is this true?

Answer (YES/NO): NO